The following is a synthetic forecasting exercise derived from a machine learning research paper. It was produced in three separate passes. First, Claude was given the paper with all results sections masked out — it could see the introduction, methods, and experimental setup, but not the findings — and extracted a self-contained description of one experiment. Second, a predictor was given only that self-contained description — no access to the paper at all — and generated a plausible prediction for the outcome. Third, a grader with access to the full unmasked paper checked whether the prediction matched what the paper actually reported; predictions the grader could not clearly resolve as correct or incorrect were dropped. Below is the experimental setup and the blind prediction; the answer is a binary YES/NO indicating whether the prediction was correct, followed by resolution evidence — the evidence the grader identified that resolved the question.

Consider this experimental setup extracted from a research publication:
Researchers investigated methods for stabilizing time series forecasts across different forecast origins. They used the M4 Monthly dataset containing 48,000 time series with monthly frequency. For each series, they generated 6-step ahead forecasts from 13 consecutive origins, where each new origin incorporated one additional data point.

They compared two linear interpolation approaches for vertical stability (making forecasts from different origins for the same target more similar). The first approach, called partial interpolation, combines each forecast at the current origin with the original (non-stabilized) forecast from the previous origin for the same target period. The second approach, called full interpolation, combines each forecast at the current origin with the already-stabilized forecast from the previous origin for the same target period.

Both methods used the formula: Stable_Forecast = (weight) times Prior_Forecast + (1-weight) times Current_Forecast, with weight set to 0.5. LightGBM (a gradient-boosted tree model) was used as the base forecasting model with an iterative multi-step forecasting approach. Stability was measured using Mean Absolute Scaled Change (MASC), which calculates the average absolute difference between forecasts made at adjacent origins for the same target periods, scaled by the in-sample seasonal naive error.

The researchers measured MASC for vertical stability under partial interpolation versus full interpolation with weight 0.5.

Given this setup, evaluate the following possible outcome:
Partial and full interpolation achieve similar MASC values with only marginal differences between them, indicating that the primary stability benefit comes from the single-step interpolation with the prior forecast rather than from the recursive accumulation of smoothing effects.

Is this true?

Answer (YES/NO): NO